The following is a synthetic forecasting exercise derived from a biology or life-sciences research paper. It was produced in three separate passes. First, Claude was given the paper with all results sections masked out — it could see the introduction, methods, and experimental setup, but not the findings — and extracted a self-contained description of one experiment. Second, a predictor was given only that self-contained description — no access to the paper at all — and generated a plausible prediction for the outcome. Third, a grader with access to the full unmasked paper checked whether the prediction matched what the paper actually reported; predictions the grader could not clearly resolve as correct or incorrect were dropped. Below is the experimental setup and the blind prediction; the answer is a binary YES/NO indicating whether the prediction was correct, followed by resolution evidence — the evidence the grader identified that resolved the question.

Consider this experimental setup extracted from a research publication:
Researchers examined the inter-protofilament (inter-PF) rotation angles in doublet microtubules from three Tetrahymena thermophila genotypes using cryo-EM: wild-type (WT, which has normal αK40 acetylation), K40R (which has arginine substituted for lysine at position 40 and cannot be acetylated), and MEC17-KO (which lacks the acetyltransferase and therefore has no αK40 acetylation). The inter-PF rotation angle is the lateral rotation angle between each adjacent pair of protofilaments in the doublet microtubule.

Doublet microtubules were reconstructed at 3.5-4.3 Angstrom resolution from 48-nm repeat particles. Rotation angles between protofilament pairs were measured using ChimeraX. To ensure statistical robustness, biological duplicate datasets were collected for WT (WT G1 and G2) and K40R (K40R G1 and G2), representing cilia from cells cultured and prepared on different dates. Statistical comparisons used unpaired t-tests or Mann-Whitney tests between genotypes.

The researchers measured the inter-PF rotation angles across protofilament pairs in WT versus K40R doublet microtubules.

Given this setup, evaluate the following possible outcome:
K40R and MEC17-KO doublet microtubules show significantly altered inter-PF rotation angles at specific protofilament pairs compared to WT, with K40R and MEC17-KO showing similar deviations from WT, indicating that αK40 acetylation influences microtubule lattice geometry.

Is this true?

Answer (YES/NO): YES